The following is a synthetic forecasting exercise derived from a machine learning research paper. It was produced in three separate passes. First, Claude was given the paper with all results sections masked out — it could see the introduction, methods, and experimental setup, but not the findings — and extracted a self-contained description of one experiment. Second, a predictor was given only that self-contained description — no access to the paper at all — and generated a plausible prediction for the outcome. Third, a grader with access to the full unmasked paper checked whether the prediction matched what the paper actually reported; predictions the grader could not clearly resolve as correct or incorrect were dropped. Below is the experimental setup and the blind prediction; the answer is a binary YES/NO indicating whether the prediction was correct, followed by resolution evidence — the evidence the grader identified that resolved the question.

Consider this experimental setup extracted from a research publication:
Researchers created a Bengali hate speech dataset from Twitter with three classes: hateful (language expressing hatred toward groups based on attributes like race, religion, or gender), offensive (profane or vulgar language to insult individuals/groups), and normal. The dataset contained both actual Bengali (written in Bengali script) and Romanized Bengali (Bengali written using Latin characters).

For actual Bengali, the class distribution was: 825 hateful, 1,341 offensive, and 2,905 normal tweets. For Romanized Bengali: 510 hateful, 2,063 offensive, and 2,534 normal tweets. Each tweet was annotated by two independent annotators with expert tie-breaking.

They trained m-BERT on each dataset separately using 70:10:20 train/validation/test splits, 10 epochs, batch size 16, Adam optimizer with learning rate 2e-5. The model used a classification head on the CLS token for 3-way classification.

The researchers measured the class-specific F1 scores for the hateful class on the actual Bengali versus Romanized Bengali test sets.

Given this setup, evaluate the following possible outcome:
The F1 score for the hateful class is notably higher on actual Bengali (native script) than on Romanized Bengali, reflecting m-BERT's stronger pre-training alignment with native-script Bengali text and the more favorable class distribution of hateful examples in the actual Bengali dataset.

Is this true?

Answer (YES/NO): YES